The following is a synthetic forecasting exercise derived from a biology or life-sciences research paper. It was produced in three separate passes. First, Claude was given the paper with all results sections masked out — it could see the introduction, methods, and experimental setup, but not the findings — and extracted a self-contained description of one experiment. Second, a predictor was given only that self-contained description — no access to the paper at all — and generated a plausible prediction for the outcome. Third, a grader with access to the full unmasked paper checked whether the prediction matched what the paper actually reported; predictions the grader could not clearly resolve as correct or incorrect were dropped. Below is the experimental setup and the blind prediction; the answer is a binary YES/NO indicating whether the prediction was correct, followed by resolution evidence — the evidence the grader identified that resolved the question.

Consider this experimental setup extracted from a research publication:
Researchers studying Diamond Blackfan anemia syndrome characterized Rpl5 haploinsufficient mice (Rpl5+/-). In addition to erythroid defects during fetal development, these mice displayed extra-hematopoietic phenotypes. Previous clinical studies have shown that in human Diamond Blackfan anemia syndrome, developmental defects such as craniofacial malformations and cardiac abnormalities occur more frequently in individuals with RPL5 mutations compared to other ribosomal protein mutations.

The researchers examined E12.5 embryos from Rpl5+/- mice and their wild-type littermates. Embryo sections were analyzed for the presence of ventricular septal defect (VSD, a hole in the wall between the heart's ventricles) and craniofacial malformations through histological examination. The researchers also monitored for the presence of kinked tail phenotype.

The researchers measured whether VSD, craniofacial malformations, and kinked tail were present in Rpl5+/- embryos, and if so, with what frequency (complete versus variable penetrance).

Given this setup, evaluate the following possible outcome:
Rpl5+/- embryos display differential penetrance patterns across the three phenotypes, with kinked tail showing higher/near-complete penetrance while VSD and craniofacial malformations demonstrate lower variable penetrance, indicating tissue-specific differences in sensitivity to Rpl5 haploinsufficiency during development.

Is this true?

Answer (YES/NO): NO